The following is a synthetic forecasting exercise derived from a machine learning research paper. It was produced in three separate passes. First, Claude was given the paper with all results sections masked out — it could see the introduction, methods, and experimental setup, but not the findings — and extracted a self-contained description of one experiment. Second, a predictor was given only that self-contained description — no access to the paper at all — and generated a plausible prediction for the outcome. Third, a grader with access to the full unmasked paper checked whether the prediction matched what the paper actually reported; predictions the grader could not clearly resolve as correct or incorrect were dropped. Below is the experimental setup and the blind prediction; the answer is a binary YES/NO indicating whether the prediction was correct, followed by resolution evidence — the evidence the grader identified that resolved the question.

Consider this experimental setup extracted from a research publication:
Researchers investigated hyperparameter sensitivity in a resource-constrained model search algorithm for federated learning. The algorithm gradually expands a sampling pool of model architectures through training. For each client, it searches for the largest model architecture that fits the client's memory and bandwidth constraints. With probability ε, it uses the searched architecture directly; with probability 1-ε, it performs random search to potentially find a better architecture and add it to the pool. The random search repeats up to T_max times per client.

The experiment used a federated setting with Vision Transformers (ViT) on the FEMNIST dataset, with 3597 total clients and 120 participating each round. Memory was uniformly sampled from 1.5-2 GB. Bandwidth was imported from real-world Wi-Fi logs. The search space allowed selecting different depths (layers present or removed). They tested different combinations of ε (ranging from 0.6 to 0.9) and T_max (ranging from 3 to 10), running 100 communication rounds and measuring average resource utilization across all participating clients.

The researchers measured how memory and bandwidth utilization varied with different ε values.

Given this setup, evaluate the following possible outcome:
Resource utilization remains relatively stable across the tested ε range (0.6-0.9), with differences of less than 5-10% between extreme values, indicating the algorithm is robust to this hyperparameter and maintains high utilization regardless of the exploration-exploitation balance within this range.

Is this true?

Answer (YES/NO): NO